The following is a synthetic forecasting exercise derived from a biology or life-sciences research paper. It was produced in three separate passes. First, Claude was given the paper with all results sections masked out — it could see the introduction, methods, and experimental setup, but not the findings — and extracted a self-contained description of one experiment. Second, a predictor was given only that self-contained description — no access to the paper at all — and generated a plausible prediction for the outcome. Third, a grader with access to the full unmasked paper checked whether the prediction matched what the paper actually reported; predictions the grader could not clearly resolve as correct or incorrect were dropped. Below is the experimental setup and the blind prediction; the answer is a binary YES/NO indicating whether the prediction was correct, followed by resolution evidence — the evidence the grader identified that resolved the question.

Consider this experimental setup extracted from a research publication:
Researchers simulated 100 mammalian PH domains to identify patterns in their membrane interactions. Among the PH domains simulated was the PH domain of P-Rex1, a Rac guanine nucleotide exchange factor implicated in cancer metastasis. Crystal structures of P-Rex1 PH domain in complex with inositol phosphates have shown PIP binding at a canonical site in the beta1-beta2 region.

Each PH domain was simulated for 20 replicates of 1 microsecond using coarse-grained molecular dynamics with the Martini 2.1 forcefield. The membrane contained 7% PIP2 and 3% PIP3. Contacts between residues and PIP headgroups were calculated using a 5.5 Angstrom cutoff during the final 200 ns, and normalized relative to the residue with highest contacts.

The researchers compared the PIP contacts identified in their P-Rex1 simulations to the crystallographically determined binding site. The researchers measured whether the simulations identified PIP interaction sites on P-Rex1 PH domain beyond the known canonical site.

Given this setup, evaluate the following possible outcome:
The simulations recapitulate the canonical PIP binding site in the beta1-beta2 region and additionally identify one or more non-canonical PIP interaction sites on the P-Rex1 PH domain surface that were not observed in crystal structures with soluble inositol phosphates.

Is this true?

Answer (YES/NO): YES